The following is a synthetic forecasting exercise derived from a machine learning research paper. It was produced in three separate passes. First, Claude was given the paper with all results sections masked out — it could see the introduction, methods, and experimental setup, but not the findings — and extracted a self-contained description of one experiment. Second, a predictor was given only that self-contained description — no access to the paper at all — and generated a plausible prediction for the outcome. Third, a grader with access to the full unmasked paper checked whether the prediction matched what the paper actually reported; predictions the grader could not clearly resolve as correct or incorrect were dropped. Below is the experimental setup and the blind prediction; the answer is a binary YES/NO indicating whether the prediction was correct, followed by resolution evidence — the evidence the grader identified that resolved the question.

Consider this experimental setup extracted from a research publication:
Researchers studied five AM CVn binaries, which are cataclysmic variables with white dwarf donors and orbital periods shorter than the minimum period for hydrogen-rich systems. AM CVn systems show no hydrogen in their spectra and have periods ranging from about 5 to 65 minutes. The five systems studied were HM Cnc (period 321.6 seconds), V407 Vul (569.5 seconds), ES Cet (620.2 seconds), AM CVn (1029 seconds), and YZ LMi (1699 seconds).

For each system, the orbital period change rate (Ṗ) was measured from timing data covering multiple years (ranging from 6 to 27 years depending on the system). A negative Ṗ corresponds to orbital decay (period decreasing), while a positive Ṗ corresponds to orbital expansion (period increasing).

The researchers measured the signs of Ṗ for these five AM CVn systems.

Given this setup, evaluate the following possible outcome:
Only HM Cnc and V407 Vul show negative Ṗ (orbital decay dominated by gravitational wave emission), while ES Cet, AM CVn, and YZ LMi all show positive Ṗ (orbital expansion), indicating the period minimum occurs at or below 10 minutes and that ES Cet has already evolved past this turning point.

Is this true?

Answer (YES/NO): NO